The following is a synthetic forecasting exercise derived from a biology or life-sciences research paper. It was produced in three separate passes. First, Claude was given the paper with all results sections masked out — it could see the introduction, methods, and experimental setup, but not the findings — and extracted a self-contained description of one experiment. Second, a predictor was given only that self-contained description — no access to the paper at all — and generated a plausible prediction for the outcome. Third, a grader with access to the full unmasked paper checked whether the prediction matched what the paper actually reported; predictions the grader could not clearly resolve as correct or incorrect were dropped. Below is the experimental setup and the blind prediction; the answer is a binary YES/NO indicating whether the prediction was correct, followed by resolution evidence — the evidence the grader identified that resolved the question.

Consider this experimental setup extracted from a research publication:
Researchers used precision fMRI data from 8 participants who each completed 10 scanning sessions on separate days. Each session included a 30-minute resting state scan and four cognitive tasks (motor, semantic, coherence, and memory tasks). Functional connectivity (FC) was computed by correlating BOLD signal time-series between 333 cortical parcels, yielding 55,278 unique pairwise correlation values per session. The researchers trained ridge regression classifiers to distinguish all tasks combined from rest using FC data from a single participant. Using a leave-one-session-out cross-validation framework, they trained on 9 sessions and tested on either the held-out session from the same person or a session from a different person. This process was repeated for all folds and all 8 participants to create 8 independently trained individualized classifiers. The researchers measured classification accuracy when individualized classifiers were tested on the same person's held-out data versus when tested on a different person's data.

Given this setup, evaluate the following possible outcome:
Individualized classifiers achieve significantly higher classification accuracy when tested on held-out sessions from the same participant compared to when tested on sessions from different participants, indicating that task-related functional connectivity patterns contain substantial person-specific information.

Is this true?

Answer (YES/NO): YES